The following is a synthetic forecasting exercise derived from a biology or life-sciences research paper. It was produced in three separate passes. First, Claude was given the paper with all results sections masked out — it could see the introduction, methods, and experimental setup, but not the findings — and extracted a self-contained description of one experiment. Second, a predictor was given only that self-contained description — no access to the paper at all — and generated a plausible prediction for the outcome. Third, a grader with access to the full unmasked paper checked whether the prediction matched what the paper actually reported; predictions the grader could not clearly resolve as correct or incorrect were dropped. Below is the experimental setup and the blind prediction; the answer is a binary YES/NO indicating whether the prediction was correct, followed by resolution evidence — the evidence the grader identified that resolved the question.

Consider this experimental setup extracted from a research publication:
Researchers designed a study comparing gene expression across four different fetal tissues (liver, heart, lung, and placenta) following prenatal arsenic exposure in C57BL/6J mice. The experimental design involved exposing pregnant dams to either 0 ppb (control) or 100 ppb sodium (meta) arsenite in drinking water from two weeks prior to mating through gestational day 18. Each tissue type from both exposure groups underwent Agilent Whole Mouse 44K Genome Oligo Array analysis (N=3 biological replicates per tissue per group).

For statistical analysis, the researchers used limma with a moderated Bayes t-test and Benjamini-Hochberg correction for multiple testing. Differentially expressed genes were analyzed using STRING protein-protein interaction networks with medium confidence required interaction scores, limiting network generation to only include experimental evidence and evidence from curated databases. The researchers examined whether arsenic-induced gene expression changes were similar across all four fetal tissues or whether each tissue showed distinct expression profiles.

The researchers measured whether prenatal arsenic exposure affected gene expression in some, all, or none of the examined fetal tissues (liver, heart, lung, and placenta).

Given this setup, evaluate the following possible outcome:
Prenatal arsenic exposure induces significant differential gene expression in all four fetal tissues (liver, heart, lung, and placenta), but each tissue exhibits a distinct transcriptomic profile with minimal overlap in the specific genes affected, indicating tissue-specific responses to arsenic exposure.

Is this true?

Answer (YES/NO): YES